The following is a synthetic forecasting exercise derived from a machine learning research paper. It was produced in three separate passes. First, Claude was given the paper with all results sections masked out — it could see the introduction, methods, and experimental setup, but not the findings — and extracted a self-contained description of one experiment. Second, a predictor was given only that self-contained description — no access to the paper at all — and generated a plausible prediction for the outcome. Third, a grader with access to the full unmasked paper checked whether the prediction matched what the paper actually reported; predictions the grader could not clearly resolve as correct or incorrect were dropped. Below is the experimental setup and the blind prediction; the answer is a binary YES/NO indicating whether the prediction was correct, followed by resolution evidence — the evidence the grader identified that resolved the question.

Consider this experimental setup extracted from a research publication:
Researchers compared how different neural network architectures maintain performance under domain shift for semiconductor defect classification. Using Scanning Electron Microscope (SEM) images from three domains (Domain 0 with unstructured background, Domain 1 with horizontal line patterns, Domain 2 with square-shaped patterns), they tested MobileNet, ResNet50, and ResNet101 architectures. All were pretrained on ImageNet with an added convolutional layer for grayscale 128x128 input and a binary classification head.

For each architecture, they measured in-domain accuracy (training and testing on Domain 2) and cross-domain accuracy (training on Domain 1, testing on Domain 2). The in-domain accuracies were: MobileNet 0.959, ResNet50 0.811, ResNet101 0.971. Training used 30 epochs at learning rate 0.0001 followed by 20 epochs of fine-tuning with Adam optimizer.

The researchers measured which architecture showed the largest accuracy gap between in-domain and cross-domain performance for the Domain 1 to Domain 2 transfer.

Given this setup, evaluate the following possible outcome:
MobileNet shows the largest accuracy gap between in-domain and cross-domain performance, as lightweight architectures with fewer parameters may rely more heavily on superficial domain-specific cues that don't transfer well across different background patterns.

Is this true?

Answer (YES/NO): YES